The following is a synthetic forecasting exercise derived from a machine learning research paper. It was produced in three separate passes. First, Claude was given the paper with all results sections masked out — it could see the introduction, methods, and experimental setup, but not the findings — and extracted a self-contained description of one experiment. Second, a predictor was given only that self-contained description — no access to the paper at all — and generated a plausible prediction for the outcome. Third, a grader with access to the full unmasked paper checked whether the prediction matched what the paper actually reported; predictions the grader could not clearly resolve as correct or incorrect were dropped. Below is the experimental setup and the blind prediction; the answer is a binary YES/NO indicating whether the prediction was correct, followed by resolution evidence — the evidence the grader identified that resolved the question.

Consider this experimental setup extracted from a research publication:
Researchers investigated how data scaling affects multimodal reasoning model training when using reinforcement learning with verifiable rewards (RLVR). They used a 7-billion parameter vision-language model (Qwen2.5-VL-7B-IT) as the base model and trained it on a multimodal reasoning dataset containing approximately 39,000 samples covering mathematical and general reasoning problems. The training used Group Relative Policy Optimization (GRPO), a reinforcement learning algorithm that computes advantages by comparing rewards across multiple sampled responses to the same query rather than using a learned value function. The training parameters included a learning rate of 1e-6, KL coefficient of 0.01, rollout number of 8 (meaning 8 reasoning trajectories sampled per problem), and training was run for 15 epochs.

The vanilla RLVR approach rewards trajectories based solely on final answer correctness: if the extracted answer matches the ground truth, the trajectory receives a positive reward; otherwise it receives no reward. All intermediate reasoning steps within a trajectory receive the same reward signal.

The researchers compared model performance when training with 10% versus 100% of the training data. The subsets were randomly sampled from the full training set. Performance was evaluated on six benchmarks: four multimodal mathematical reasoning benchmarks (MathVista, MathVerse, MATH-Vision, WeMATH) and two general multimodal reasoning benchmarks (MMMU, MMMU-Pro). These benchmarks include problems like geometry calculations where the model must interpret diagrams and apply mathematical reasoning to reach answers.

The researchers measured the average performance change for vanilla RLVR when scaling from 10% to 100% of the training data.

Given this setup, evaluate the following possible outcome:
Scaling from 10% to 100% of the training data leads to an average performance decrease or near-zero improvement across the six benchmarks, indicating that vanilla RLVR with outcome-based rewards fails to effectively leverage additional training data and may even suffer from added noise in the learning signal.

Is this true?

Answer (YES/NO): NO